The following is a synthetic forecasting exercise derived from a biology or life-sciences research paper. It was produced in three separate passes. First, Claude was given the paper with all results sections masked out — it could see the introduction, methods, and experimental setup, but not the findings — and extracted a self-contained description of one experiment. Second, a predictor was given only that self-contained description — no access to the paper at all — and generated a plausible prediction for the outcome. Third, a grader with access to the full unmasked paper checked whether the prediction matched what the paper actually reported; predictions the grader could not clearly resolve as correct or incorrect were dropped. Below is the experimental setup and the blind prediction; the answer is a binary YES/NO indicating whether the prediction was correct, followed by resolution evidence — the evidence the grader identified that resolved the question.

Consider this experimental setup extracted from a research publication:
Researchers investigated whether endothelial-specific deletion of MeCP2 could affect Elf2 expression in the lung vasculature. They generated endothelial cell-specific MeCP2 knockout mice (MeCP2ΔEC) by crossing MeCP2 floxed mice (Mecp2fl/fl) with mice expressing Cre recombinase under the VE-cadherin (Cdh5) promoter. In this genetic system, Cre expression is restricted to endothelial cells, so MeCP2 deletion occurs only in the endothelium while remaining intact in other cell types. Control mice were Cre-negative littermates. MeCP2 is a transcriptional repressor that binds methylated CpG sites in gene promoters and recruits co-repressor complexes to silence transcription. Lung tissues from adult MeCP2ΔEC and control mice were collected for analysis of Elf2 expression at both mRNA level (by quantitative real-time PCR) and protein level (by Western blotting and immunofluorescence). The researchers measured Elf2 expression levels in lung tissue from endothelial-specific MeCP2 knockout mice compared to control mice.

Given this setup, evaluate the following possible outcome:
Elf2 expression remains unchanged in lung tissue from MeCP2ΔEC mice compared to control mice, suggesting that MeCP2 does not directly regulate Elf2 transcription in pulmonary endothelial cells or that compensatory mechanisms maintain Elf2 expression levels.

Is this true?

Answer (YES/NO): NO